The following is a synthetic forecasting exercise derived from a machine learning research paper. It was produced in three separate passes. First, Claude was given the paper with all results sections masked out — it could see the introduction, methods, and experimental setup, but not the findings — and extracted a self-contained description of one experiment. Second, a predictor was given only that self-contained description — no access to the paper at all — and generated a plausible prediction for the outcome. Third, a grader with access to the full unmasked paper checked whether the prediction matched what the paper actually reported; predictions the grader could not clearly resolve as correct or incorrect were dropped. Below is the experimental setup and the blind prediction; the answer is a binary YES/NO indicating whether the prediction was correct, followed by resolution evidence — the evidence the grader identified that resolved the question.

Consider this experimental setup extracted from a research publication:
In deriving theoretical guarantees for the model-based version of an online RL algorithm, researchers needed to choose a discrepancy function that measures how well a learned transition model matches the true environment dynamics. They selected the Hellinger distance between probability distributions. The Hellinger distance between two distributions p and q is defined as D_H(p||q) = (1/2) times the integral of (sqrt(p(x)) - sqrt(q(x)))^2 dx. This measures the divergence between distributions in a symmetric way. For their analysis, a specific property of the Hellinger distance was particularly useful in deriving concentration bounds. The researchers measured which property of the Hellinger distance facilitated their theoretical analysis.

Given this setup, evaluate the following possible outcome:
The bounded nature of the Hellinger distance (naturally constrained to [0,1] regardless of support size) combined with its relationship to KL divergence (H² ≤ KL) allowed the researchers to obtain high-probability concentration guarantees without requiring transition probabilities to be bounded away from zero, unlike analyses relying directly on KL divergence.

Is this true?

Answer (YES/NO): NO